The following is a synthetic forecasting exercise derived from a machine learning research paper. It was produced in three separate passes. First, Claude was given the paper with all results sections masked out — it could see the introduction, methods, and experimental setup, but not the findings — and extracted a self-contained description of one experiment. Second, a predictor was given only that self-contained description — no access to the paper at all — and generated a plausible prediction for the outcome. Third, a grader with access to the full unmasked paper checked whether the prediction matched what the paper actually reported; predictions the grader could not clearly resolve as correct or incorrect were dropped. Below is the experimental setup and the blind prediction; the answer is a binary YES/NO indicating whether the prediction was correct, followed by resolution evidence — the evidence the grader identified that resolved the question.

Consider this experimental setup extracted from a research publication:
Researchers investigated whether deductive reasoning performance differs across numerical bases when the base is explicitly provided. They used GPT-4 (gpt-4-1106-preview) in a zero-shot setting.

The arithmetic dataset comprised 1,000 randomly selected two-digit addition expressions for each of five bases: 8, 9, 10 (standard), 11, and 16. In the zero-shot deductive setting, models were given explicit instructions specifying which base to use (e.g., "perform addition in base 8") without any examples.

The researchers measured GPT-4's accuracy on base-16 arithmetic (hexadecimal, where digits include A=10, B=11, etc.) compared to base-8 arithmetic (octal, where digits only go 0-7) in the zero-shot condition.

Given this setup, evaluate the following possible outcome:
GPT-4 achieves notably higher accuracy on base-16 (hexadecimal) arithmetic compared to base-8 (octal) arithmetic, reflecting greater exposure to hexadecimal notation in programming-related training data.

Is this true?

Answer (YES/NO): YES